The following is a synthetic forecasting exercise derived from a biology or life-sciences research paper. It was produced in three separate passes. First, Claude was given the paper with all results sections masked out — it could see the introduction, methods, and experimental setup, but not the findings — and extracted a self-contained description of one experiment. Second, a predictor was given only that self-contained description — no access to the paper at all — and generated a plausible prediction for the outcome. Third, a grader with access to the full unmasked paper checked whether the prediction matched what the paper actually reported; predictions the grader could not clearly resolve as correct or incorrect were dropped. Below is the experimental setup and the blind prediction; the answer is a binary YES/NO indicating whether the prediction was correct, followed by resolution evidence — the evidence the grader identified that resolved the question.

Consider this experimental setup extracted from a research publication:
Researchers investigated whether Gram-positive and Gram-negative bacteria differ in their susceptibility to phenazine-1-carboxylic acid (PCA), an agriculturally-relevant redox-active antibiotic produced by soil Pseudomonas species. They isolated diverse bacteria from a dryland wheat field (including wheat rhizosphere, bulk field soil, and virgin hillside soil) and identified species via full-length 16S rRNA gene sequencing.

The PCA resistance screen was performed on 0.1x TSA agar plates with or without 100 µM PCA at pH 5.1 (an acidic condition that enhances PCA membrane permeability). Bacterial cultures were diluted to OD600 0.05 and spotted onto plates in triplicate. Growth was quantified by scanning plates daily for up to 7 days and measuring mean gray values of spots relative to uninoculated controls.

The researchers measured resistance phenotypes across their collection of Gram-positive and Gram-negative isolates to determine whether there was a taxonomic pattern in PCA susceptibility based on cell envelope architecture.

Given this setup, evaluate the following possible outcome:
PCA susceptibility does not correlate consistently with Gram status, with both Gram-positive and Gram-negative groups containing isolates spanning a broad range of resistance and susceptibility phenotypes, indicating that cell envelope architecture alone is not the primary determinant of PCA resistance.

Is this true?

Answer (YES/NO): NO